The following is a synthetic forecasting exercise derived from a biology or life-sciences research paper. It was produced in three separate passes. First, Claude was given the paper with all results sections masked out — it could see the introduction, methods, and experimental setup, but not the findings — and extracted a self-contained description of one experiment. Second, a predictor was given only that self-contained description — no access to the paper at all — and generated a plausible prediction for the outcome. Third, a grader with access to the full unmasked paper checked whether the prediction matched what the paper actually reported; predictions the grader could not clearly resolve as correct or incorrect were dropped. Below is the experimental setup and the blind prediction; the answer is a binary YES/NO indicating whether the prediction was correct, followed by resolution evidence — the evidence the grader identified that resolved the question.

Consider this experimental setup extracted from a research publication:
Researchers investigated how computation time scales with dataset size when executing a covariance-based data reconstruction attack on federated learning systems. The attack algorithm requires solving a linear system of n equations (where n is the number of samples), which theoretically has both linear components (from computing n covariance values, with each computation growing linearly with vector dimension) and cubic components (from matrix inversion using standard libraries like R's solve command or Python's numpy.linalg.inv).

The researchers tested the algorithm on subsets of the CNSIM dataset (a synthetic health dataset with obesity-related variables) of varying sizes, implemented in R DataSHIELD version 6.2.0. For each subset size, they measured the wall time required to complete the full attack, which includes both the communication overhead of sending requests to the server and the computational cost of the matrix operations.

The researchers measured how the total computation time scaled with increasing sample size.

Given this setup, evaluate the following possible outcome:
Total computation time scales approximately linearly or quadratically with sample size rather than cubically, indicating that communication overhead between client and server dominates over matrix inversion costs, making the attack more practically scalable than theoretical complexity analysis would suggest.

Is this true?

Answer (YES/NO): YES